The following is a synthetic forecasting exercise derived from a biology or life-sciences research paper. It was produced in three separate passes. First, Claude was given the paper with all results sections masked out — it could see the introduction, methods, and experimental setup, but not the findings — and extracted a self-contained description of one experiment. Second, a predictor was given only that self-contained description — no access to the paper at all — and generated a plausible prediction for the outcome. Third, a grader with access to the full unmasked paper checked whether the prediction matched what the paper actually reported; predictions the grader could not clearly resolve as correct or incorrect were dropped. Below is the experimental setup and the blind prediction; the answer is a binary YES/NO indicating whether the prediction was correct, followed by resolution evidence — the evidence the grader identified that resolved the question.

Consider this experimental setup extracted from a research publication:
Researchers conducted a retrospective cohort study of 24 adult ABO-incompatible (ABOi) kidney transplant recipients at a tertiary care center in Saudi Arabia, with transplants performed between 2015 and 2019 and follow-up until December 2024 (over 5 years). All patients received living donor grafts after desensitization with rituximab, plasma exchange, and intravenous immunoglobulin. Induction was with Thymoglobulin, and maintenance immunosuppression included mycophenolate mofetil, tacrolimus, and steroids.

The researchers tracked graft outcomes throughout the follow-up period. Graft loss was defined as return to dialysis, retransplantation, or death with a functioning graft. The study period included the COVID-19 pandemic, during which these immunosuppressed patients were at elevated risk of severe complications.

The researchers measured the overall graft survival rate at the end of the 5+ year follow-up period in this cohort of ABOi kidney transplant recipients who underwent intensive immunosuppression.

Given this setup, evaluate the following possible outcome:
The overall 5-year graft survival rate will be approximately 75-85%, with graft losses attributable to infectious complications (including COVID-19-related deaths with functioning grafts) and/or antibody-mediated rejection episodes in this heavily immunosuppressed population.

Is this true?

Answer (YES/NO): NO